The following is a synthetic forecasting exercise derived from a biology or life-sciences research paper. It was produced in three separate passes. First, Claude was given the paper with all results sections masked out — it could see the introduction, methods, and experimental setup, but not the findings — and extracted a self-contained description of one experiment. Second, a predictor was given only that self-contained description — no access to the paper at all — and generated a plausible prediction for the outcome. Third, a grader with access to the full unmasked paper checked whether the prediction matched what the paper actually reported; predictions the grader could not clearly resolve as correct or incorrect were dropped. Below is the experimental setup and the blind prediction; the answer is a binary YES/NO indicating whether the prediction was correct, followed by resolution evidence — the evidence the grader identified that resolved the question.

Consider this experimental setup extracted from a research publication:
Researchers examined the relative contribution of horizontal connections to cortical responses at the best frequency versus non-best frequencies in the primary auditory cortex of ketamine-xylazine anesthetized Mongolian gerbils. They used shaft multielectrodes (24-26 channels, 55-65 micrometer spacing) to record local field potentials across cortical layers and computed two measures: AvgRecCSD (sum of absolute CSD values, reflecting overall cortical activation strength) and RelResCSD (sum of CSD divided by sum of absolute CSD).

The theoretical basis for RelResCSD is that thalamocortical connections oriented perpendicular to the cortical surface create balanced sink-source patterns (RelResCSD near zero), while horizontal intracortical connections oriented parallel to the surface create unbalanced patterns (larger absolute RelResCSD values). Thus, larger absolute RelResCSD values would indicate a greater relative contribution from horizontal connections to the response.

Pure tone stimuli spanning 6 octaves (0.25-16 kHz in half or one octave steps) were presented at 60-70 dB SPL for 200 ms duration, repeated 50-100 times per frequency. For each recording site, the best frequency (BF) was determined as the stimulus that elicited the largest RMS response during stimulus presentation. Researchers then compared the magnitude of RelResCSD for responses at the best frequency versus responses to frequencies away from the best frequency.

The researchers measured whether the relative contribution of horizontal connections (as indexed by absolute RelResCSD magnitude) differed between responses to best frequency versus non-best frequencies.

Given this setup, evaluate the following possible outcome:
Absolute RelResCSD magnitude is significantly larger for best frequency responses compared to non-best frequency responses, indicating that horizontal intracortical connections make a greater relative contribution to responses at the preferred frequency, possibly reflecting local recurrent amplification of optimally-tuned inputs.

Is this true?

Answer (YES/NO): NO